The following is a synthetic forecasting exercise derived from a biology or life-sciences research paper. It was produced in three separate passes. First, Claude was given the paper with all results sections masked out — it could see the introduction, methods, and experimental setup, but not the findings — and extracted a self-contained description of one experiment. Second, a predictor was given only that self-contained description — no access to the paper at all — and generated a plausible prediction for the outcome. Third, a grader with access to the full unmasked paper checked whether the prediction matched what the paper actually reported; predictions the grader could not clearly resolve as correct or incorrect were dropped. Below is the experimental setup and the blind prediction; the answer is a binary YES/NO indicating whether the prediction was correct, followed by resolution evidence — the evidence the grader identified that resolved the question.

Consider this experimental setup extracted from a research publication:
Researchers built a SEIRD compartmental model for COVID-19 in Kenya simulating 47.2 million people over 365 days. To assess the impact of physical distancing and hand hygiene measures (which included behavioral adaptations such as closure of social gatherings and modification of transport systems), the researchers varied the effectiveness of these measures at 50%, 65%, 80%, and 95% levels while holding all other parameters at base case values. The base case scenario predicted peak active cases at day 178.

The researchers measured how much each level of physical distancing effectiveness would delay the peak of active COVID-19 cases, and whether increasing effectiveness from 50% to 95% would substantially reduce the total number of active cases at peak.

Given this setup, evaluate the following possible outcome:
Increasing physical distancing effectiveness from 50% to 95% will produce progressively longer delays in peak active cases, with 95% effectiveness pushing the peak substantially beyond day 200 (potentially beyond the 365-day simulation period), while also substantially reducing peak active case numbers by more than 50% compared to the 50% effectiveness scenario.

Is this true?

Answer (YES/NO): NO